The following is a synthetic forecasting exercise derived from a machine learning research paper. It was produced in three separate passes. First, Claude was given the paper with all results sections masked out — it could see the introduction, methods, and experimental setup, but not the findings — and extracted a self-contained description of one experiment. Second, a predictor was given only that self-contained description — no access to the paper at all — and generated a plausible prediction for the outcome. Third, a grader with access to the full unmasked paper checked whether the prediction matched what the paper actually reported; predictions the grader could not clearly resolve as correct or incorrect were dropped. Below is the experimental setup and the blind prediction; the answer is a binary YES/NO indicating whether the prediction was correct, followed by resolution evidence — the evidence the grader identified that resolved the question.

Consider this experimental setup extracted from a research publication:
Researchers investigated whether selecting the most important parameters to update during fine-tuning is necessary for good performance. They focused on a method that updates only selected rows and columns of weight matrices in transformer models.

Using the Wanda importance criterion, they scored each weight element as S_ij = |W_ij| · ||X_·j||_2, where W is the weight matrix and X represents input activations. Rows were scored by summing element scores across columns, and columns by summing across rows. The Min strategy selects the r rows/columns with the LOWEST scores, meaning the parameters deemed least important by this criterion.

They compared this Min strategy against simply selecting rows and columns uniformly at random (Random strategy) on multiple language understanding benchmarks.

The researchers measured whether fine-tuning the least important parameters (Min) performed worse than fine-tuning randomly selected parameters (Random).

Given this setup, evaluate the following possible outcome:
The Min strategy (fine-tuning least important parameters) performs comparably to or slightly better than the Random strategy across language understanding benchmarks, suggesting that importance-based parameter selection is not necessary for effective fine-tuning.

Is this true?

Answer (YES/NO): YES